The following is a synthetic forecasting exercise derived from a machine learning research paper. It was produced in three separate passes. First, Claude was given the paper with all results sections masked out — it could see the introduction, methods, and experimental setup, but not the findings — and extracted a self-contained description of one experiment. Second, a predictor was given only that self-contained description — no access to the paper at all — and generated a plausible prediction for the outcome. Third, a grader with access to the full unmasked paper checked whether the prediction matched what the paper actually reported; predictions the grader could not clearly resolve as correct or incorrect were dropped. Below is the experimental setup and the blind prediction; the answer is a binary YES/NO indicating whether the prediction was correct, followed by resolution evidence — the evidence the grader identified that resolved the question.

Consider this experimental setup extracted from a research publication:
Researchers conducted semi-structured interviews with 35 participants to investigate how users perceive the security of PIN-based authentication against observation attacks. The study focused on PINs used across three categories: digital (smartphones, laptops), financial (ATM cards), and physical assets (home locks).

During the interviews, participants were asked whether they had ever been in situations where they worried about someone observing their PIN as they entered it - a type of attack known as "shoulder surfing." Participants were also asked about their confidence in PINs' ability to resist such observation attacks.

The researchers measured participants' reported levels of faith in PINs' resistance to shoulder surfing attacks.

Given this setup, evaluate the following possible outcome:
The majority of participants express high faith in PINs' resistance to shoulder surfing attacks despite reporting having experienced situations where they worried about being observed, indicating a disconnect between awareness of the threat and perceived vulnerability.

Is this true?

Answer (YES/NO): NO